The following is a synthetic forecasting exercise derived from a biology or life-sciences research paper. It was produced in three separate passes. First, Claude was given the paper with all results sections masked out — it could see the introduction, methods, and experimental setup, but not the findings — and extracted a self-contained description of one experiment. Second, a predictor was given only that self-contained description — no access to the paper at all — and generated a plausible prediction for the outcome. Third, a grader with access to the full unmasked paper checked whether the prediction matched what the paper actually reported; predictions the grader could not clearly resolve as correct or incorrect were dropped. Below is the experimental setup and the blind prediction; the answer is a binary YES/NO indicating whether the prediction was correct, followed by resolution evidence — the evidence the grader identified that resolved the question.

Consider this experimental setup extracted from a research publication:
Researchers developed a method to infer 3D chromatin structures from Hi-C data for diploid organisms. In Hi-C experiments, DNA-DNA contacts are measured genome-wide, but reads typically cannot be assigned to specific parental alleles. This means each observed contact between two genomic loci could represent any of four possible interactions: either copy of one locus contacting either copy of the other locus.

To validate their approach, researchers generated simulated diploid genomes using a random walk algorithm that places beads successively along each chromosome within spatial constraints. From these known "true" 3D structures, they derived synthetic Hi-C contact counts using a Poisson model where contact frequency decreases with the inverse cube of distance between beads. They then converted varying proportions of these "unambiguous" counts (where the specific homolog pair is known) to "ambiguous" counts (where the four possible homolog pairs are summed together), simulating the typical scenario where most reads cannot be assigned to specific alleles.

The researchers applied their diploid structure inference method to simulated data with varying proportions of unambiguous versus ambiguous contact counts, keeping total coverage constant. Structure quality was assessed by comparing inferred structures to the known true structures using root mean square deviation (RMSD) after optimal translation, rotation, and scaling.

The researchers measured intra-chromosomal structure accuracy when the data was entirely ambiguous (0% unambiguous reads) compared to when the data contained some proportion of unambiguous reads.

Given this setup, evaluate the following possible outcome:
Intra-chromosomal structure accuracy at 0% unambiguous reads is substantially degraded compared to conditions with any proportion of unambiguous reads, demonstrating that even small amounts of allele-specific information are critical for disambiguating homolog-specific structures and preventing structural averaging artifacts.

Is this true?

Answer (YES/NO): YES